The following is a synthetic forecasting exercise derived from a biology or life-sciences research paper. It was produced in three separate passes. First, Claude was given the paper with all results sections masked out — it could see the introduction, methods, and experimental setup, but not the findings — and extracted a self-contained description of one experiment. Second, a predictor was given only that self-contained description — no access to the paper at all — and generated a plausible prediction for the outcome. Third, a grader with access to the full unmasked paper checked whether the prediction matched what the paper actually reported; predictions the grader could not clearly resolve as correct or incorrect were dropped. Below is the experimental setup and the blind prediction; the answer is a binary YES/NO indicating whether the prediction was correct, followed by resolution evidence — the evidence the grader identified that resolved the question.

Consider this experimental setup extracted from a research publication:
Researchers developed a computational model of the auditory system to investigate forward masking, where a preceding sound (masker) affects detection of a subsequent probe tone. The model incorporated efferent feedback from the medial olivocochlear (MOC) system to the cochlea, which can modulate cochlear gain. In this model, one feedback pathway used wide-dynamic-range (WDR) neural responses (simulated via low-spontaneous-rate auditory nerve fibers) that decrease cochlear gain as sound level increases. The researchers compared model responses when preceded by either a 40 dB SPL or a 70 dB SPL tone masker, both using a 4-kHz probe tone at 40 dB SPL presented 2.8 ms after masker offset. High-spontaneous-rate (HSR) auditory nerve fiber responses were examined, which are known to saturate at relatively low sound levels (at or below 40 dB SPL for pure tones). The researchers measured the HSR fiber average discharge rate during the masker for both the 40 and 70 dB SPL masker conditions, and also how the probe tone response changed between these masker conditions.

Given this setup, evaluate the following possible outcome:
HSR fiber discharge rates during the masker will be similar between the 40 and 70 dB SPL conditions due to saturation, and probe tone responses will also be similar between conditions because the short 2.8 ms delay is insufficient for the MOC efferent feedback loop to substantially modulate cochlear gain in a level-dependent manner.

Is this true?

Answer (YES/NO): NO